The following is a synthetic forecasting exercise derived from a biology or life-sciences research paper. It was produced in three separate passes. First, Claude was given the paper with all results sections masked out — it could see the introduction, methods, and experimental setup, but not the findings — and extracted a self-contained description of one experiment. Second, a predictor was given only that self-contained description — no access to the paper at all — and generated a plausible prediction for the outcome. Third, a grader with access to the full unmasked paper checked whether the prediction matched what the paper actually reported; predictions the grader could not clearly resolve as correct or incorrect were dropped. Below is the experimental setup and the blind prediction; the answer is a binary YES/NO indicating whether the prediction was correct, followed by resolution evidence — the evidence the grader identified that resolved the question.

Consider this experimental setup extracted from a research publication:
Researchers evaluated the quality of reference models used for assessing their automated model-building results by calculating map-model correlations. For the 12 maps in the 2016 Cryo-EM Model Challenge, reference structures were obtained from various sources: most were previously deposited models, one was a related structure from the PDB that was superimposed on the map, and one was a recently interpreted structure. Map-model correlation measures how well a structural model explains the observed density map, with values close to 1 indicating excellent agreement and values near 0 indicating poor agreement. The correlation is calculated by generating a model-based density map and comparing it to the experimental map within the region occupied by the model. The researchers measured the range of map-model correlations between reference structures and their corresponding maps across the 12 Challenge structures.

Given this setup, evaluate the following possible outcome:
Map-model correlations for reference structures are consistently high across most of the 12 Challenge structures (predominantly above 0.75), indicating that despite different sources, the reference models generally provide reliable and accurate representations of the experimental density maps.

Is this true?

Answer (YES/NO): NO